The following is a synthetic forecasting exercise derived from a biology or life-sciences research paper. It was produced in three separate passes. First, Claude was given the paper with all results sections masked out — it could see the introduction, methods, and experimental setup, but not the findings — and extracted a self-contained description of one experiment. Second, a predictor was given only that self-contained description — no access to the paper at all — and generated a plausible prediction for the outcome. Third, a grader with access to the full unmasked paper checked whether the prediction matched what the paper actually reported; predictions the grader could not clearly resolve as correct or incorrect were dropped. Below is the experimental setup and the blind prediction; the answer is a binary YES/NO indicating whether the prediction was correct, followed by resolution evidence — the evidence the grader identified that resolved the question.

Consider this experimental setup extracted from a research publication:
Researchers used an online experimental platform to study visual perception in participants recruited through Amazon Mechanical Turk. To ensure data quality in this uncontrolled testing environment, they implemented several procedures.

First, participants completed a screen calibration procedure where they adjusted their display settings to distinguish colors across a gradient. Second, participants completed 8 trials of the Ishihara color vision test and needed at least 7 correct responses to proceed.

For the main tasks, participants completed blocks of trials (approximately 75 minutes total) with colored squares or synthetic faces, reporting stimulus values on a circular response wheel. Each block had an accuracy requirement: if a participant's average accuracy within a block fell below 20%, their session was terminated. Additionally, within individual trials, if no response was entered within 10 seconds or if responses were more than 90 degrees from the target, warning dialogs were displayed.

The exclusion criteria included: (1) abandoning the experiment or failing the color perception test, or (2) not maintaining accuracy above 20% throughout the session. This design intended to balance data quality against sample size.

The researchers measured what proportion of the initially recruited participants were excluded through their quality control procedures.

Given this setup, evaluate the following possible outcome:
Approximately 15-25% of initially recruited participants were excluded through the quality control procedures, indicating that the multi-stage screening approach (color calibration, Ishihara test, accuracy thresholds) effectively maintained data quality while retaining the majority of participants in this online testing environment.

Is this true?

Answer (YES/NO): NO